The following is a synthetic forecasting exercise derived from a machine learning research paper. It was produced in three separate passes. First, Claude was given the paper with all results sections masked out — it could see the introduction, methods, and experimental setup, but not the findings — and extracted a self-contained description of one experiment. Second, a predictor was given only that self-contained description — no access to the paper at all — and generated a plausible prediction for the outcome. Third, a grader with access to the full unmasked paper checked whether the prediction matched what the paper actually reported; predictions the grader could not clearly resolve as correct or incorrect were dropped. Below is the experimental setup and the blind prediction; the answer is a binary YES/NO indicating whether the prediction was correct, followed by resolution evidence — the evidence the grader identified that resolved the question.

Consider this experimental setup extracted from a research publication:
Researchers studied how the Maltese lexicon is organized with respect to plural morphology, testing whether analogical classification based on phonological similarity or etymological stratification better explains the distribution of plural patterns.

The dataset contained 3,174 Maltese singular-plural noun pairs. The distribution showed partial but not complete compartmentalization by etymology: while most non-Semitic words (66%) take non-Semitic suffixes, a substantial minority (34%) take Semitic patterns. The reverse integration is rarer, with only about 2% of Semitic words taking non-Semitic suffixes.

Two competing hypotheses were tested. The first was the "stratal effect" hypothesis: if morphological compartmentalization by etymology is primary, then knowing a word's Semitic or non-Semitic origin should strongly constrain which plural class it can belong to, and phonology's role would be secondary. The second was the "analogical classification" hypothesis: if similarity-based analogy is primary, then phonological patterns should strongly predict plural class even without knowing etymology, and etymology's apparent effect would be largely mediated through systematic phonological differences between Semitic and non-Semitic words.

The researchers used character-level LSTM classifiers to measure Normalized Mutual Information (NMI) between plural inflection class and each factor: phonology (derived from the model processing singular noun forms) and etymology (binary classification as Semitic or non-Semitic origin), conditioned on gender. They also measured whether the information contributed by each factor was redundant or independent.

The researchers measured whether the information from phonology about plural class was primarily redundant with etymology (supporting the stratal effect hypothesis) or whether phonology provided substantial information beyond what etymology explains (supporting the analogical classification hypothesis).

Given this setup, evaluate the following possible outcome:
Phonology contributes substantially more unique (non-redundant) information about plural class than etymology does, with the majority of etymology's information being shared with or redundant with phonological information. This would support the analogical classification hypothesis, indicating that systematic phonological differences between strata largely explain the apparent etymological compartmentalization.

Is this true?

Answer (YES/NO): YES